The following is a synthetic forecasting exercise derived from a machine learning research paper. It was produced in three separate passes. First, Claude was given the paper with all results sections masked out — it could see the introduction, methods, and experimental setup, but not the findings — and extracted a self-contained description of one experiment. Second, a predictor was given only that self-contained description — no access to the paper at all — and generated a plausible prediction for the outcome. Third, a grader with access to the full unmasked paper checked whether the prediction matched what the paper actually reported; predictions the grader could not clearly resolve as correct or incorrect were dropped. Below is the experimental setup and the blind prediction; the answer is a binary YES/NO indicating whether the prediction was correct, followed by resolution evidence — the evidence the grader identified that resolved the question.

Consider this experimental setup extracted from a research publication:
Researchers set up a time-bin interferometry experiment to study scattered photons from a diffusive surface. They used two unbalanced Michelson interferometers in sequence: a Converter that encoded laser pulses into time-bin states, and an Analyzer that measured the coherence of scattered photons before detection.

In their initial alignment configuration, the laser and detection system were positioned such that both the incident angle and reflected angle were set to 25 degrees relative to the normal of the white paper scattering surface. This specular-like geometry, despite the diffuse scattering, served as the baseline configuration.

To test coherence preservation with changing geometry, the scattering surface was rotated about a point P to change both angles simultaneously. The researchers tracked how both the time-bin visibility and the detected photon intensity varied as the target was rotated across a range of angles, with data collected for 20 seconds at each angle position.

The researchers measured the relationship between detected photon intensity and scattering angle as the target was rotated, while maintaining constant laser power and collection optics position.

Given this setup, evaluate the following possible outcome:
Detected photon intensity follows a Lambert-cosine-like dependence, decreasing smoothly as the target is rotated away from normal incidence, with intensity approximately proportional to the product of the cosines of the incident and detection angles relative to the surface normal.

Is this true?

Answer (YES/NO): NO